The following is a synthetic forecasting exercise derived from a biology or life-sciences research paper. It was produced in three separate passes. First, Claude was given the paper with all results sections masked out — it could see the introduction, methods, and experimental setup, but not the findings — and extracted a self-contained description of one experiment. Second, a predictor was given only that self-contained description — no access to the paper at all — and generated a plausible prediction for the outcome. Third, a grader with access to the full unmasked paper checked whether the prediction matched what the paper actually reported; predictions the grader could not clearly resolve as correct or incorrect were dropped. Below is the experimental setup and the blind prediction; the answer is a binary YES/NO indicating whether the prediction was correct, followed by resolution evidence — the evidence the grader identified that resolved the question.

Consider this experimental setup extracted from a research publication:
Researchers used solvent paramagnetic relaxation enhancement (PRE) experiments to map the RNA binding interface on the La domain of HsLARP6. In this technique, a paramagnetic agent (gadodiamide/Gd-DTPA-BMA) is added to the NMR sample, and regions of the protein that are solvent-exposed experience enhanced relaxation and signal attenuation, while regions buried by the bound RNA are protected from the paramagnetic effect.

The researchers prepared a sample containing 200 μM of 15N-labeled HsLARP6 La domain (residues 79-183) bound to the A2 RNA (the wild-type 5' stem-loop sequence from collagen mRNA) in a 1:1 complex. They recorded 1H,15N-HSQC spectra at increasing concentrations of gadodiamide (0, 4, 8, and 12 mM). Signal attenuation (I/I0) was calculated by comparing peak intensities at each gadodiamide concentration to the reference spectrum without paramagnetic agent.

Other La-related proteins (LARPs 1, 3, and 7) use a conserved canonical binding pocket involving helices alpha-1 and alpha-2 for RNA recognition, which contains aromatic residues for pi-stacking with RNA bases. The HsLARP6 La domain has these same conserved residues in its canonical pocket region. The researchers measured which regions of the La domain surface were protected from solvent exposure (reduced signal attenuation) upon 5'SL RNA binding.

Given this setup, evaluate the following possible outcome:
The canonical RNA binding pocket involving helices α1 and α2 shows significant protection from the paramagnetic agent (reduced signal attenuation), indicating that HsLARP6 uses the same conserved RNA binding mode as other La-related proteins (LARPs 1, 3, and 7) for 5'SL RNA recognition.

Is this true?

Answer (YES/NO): NO